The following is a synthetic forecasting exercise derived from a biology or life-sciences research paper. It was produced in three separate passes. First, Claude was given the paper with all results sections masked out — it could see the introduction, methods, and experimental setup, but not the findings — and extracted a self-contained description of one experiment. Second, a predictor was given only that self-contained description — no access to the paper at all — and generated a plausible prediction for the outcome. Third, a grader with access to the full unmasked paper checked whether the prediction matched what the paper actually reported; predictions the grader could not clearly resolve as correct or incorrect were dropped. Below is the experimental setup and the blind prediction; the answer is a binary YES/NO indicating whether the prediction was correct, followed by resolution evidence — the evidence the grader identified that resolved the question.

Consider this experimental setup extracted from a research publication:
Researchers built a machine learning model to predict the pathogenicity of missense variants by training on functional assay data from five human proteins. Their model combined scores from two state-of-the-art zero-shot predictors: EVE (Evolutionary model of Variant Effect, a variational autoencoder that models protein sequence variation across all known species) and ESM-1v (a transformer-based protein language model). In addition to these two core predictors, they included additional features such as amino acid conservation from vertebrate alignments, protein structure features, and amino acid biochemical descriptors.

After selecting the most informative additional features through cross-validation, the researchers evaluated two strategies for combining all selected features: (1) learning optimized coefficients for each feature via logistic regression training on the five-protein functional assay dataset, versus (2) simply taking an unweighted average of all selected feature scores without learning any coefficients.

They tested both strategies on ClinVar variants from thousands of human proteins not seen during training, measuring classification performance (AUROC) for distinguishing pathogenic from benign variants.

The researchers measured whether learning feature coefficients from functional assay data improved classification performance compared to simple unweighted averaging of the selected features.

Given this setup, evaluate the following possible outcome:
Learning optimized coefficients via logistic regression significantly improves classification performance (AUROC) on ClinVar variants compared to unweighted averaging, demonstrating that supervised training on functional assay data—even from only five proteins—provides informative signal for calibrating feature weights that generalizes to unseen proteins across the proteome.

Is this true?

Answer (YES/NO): YES